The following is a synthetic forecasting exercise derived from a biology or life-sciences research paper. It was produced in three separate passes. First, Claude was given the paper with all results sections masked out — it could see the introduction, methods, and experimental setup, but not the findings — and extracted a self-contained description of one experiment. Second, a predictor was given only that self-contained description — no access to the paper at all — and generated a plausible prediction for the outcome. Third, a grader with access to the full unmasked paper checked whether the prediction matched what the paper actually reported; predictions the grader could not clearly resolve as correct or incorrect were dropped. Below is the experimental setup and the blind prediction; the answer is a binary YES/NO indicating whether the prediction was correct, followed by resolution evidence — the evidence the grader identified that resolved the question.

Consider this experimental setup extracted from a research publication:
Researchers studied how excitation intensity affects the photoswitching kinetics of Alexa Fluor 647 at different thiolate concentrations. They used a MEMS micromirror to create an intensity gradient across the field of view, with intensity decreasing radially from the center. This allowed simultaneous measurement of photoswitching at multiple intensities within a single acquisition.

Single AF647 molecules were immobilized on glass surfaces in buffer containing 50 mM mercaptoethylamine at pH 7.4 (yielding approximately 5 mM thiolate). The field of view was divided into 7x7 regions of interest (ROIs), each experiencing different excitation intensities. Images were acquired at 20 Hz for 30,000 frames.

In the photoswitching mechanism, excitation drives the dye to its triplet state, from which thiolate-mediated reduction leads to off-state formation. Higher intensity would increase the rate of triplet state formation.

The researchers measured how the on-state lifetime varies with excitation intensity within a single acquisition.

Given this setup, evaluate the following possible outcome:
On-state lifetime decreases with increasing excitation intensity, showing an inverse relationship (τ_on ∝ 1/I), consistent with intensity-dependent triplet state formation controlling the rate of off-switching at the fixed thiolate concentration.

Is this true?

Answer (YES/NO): YES